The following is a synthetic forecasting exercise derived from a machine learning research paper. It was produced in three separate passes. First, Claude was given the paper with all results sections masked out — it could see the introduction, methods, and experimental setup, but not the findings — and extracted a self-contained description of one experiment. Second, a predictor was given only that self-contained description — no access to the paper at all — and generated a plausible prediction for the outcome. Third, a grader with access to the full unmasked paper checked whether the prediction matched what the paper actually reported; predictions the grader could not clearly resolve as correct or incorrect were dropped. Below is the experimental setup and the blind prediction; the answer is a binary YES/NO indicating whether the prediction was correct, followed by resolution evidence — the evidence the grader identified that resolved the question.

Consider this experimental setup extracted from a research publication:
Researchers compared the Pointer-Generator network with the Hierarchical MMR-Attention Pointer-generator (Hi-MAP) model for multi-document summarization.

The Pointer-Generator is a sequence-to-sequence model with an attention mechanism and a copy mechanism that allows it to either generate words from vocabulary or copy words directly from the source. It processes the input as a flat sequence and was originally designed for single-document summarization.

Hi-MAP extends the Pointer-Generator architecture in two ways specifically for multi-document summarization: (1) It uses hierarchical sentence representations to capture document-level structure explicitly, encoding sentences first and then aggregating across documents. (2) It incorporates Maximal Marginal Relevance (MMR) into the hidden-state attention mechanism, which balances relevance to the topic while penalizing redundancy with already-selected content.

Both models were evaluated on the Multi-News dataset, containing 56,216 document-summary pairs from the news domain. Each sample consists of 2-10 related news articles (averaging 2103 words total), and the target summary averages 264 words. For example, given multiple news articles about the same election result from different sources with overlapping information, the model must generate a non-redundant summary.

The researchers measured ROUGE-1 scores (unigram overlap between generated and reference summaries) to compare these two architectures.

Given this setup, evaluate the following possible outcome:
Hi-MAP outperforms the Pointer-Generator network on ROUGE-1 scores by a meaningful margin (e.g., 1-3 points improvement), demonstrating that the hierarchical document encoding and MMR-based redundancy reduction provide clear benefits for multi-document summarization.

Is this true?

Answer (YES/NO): NO